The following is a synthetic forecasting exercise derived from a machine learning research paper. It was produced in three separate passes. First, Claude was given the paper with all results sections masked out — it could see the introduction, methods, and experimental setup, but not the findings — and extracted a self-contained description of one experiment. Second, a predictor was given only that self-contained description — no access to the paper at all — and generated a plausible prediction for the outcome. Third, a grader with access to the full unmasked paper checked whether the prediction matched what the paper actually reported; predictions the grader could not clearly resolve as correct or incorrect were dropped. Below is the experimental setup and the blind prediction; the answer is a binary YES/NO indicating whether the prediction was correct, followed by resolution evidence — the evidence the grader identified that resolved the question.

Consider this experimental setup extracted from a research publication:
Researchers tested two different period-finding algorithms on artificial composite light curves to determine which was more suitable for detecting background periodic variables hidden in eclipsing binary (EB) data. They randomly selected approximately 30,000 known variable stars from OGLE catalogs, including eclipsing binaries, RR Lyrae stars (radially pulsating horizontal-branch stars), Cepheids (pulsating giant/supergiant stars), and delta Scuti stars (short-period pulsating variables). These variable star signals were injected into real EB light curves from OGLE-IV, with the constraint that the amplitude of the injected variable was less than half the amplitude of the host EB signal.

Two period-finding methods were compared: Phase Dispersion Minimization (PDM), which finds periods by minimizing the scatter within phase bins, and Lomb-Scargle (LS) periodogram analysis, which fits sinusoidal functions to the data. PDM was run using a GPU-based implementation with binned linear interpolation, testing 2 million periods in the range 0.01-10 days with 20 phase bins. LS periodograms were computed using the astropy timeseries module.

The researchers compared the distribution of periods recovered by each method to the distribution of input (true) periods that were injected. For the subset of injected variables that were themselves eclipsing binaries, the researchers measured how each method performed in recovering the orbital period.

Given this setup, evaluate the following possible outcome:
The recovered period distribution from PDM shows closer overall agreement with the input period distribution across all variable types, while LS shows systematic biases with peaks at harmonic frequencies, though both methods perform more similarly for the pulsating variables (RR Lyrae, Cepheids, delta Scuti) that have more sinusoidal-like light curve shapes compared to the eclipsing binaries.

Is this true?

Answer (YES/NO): NO